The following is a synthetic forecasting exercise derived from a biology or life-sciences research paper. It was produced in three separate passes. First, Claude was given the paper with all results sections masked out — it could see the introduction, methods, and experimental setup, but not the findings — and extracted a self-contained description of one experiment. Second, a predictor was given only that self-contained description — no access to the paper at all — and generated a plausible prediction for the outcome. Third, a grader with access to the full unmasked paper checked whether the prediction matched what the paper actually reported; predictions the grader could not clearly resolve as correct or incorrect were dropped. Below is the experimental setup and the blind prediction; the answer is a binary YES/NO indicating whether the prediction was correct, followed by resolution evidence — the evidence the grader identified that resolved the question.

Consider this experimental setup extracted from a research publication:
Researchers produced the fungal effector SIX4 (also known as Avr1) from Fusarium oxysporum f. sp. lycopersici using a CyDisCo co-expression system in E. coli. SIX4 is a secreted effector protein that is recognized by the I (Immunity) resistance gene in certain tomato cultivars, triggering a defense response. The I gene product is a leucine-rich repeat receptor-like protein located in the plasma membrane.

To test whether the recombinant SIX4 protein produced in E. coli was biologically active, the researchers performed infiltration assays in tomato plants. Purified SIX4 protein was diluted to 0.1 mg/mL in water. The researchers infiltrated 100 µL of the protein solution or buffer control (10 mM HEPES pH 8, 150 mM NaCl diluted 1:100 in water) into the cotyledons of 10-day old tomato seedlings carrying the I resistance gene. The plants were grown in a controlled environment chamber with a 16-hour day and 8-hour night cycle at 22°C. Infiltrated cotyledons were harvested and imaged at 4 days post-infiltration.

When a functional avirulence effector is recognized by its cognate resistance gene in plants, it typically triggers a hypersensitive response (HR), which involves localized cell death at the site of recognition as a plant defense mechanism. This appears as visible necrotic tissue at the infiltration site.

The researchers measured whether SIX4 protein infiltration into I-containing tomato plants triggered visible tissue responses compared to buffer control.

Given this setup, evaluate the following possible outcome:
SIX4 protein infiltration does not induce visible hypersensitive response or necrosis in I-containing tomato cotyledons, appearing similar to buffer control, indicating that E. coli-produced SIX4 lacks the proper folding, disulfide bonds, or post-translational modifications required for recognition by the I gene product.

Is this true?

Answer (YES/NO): NO